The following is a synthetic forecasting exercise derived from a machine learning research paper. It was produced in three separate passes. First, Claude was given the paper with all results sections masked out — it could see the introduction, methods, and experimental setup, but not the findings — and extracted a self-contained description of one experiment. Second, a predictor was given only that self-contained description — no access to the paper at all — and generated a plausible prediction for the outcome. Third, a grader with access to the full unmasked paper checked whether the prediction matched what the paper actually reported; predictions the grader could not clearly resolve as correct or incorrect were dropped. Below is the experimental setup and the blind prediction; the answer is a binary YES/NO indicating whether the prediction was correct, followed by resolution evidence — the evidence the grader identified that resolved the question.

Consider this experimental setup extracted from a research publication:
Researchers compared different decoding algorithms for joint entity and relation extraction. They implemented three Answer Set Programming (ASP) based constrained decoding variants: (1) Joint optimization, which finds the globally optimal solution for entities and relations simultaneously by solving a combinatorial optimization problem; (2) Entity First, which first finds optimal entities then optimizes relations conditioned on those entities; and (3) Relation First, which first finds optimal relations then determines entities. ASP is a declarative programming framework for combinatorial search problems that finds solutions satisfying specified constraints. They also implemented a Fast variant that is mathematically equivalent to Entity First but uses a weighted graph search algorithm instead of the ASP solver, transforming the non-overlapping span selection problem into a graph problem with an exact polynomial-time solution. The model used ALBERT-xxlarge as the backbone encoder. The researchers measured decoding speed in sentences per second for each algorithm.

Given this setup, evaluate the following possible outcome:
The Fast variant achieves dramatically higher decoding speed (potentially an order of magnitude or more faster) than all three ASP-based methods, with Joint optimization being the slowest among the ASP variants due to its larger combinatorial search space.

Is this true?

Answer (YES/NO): NO